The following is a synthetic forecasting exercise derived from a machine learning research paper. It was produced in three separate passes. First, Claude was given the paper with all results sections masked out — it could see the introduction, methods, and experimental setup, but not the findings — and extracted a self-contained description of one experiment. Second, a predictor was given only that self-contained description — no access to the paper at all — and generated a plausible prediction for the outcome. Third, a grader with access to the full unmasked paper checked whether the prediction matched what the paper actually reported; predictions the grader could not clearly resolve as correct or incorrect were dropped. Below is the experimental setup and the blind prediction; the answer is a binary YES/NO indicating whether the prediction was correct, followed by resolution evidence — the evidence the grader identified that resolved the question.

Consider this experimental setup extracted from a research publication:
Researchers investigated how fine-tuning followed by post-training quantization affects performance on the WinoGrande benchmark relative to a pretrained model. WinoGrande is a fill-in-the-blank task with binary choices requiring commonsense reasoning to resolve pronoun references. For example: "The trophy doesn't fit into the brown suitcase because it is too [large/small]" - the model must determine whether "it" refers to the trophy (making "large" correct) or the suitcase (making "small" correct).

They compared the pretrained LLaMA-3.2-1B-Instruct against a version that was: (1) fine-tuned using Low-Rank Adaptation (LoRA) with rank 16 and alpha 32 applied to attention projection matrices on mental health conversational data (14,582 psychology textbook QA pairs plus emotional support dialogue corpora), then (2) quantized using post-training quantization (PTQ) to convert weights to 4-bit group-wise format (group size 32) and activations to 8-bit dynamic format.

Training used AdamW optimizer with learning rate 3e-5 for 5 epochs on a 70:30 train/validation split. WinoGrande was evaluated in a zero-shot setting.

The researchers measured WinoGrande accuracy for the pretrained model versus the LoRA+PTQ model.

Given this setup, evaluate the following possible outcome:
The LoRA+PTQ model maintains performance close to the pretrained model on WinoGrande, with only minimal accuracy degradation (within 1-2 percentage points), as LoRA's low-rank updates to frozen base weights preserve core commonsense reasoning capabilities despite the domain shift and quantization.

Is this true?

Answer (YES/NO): YES